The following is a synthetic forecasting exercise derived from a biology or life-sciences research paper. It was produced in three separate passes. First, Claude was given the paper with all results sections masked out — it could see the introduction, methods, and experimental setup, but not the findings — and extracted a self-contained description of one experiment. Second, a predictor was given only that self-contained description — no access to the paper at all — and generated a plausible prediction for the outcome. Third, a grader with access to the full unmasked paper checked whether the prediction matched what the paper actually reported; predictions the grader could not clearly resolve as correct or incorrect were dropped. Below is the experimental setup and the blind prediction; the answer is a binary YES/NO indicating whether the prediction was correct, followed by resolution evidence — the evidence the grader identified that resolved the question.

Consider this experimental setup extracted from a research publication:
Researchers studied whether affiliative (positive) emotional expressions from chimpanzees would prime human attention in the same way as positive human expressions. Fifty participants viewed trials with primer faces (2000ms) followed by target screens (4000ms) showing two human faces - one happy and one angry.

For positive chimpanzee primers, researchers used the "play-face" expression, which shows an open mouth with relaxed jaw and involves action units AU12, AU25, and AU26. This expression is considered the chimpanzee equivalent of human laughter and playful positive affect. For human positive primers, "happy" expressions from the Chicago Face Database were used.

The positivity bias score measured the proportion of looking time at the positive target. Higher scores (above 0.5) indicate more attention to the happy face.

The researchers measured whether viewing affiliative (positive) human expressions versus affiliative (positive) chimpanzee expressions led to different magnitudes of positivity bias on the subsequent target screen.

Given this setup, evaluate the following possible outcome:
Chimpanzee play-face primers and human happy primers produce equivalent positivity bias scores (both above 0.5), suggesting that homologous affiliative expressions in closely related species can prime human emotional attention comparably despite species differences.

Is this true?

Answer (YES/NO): NO